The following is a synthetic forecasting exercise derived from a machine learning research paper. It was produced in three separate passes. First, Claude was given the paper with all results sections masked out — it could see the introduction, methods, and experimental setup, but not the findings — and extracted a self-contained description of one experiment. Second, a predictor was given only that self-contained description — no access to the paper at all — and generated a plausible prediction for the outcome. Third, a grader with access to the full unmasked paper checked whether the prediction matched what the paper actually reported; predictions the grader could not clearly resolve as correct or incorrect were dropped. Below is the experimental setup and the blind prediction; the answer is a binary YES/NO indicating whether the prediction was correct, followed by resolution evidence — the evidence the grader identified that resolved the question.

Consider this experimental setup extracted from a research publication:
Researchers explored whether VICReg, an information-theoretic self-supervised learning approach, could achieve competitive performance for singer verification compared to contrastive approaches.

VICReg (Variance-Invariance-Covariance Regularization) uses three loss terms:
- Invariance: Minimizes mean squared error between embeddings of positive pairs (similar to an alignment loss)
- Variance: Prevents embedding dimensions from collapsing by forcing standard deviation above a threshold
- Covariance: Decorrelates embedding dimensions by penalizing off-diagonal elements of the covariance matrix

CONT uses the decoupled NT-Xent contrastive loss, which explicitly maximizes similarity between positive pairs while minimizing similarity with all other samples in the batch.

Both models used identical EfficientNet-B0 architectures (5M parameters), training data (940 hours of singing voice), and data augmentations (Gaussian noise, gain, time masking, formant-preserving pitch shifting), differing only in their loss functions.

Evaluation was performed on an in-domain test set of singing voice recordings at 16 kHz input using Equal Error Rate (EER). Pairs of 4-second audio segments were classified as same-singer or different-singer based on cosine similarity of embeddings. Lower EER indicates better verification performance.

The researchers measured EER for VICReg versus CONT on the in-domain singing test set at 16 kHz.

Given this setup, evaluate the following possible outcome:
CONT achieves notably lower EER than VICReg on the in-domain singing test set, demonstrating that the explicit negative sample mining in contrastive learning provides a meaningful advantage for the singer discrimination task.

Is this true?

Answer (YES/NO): YES